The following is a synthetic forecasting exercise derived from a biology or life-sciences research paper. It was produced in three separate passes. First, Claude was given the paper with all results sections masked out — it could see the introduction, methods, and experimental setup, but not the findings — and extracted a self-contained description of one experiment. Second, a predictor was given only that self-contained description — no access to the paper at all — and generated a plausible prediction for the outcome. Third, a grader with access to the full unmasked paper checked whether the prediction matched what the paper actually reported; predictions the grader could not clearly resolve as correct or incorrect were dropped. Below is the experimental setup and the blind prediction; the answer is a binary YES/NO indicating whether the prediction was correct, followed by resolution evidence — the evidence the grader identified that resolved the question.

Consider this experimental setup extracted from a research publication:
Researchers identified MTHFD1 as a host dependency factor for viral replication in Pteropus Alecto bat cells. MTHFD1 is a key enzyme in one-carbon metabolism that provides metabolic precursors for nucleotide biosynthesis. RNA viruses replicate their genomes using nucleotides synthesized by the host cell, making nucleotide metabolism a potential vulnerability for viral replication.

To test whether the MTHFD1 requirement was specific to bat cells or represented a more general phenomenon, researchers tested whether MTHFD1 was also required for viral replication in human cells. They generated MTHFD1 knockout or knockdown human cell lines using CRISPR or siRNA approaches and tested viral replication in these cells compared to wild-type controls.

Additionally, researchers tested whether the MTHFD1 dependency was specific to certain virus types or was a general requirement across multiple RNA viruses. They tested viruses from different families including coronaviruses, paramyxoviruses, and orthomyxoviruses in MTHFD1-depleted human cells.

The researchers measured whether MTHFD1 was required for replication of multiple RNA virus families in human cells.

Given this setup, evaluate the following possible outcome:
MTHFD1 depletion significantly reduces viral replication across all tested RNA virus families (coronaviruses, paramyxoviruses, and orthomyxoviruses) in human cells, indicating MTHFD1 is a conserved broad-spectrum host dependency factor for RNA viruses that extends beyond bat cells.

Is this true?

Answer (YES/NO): NO